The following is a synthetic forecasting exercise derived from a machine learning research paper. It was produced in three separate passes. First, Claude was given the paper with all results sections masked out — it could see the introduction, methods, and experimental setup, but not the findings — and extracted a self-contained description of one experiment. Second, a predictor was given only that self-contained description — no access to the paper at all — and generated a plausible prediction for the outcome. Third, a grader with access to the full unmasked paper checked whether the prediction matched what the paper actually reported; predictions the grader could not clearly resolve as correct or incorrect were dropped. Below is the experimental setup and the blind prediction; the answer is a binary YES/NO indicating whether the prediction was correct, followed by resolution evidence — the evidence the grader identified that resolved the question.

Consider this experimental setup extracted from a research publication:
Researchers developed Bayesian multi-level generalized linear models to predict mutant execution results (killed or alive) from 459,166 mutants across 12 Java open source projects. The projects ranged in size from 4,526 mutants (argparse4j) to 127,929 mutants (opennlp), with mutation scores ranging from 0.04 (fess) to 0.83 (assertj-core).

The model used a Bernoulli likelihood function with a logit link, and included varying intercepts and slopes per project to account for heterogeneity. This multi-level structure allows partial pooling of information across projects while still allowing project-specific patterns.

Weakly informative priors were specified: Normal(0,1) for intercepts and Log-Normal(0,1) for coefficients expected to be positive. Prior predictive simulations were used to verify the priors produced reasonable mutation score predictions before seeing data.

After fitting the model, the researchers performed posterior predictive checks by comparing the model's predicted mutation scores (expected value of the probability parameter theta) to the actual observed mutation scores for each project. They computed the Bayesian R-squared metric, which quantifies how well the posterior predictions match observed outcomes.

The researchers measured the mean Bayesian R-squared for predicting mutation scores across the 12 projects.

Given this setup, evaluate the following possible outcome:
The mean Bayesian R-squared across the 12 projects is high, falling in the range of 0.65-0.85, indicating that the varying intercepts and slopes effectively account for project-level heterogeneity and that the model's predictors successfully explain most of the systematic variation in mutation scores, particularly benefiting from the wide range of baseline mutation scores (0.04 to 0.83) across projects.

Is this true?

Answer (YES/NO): NO